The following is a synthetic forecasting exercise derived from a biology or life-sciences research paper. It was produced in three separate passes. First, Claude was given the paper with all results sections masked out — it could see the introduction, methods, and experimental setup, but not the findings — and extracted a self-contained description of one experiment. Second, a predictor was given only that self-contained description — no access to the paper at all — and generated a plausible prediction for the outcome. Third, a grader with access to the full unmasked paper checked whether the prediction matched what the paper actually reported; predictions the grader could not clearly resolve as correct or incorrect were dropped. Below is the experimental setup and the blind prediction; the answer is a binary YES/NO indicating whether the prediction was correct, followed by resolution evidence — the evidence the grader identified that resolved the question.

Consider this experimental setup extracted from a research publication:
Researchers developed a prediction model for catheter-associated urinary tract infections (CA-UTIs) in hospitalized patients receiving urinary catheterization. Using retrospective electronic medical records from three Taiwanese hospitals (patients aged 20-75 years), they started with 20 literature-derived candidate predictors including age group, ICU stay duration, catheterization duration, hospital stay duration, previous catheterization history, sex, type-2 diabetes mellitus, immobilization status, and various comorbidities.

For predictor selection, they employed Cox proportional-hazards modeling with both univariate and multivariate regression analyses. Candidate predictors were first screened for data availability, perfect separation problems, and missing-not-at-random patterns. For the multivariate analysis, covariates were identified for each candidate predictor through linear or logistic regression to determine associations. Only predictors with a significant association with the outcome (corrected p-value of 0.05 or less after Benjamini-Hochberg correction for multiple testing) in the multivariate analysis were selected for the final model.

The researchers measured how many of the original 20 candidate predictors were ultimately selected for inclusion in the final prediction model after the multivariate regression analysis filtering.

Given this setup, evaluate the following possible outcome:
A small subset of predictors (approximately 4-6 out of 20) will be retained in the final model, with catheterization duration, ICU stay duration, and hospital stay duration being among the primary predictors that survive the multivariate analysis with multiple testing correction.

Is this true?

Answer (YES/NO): NO